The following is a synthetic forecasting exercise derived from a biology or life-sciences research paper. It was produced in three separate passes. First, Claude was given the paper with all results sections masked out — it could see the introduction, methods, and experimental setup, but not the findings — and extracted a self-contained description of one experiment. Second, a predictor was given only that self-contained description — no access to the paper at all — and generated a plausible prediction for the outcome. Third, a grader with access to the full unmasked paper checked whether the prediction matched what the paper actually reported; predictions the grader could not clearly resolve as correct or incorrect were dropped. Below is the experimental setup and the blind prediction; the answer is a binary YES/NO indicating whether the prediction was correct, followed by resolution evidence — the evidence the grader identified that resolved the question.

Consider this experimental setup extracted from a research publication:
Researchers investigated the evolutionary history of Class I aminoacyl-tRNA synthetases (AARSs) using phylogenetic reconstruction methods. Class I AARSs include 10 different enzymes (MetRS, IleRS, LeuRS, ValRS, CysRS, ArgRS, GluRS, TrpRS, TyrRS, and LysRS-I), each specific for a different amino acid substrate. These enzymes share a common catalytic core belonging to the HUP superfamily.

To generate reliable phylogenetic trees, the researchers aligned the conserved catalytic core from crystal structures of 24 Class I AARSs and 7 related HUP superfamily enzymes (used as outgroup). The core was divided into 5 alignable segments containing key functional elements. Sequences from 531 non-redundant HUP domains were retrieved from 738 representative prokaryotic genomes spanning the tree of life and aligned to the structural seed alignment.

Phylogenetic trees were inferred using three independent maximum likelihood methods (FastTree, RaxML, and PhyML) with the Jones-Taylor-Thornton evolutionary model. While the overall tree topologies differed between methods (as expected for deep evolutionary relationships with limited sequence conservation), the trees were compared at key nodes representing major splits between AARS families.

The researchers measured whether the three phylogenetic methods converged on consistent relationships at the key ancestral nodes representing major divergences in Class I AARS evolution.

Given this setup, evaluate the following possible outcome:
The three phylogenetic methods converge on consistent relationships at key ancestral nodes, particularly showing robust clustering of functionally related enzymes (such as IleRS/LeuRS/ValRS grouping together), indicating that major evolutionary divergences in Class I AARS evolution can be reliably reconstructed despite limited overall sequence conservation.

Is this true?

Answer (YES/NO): YES